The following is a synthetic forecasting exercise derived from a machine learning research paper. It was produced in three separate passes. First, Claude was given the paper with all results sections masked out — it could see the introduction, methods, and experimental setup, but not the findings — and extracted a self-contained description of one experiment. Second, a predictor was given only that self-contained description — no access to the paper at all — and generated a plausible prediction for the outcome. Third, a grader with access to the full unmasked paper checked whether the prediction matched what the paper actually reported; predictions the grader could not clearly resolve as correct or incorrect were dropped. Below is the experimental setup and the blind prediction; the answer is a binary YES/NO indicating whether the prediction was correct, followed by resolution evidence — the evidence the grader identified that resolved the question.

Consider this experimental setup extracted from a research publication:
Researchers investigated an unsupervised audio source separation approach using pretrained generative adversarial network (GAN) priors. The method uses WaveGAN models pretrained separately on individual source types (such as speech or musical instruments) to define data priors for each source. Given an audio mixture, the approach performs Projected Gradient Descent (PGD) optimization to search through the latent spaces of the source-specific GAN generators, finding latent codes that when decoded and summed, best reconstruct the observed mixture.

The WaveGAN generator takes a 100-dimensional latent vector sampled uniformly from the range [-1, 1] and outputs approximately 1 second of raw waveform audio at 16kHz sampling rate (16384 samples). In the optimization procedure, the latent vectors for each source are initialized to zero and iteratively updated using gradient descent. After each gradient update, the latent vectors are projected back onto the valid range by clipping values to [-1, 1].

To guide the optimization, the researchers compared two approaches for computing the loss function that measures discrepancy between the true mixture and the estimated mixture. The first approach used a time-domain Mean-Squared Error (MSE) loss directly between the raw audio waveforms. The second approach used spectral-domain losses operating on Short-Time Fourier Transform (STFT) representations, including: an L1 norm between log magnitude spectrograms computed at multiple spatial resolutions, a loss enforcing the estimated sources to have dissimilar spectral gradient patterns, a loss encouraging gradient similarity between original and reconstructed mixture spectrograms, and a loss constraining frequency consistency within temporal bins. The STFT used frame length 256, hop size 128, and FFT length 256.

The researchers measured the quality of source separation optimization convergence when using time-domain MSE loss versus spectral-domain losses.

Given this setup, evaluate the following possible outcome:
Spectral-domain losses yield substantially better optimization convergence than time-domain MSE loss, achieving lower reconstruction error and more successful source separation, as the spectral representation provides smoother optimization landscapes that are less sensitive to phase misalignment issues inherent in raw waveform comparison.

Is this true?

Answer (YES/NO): YES